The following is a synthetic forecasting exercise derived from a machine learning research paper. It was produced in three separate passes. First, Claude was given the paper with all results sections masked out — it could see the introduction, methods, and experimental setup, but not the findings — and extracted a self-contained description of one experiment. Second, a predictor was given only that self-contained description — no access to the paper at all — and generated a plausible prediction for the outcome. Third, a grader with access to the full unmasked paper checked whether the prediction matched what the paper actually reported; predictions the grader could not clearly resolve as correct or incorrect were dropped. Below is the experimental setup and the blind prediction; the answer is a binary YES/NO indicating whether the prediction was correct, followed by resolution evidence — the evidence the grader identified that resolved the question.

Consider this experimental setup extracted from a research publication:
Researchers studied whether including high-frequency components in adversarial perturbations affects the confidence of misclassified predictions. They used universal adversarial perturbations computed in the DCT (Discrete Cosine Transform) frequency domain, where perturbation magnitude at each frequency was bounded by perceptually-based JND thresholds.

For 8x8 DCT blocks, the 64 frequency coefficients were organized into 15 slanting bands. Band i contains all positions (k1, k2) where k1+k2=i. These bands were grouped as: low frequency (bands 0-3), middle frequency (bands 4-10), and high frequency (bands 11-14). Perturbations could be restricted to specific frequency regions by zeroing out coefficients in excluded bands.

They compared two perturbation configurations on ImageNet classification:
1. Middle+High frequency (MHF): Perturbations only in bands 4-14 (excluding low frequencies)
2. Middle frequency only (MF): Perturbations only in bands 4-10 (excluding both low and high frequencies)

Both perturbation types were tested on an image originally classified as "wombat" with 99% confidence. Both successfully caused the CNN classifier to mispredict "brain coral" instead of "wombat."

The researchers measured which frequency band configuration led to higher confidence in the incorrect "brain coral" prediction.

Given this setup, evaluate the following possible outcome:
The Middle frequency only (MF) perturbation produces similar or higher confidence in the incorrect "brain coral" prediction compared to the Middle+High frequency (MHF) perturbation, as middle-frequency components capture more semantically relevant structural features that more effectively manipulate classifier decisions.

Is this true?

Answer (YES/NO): YES